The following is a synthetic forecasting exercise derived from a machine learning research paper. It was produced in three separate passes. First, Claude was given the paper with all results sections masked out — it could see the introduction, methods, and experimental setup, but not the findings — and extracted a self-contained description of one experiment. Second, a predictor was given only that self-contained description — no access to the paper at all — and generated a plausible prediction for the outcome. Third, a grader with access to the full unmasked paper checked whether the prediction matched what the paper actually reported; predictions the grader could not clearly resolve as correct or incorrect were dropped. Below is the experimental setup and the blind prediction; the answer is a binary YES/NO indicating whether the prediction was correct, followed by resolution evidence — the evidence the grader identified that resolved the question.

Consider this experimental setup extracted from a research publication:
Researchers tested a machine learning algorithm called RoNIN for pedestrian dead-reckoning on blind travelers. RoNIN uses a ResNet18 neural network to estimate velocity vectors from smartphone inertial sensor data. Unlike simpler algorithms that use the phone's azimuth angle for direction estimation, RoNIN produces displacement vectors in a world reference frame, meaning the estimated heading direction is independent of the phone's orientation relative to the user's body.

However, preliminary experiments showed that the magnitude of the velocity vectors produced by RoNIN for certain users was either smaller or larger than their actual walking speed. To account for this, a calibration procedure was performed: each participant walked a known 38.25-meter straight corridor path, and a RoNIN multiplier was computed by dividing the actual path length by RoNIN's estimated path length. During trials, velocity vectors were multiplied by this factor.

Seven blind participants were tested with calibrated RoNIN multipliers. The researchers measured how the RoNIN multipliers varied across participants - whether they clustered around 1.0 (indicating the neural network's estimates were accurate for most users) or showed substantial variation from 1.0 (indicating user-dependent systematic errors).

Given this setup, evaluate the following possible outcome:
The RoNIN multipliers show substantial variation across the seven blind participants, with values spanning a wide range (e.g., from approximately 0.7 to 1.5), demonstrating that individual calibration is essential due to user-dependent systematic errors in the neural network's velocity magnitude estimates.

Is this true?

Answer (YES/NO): NO